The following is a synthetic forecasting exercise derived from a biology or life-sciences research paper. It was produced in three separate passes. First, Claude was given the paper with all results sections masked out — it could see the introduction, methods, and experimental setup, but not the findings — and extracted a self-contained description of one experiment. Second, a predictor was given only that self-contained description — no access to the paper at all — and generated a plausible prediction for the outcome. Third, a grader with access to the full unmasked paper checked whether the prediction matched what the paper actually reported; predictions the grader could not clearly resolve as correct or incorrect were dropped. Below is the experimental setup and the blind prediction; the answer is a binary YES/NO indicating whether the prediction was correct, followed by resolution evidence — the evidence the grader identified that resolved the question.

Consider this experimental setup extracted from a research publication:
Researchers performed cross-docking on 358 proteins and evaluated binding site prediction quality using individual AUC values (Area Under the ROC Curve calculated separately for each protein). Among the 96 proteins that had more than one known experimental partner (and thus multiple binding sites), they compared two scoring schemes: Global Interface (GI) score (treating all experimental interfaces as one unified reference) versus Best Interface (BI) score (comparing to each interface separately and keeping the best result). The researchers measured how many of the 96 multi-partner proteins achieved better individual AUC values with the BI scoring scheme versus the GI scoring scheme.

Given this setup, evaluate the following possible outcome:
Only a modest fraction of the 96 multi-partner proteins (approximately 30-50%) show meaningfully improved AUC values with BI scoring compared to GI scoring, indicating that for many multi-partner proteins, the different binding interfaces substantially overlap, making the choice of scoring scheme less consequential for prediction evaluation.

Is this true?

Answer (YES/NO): NO